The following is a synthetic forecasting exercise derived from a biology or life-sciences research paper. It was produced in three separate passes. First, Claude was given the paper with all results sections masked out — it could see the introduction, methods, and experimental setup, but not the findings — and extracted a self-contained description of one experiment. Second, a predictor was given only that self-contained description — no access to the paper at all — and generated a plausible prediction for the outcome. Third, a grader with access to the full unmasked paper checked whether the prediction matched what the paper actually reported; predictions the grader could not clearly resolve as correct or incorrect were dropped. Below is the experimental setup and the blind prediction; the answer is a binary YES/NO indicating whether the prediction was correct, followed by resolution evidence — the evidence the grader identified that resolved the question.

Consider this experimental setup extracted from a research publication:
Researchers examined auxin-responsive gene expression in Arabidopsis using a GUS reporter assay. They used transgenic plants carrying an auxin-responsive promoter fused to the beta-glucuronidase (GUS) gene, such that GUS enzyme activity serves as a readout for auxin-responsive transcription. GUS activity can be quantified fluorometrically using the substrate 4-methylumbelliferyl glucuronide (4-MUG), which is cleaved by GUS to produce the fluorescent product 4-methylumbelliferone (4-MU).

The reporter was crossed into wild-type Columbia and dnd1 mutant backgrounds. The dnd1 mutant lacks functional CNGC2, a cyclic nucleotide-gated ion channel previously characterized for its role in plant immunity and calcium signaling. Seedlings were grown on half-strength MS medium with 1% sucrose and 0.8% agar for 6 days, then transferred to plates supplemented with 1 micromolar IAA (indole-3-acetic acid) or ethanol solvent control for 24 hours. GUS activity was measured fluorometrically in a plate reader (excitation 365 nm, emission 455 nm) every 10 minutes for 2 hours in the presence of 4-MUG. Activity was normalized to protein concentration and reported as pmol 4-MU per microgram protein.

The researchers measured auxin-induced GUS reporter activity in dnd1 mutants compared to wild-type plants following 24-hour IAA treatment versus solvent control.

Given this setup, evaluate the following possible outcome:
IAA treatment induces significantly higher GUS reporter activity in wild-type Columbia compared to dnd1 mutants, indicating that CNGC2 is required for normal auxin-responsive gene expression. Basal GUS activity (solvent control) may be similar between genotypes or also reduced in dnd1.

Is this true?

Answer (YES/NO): YES